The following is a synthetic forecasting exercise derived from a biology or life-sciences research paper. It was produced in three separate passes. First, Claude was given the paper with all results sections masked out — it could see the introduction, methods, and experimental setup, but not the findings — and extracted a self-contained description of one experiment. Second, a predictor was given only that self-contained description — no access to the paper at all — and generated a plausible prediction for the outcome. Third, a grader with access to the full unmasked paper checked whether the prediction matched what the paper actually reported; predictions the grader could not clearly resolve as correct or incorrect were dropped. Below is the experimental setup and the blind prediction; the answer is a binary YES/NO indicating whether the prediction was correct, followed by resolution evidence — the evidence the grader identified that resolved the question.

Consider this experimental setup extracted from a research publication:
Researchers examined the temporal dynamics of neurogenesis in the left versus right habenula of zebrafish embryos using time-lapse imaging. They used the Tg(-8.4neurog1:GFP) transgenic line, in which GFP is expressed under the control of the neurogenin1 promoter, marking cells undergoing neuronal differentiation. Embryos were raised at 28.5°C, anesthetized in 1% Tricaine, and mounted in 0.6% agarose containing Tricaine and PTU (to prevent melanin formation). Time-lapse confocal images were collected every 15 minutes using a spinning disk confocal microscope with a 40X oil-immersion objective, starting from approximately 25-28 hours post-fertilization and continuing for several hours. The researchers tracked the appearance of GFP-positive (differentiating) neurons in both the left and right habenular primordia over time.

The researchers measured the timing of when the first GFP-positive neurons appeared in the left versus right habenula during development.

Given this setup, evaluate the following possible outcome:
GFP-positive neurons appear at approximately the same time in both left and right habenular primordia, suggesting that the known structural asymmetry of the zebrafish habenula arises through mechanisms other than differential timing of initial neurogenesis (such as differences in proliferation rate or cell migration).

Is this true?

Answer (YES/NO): NO